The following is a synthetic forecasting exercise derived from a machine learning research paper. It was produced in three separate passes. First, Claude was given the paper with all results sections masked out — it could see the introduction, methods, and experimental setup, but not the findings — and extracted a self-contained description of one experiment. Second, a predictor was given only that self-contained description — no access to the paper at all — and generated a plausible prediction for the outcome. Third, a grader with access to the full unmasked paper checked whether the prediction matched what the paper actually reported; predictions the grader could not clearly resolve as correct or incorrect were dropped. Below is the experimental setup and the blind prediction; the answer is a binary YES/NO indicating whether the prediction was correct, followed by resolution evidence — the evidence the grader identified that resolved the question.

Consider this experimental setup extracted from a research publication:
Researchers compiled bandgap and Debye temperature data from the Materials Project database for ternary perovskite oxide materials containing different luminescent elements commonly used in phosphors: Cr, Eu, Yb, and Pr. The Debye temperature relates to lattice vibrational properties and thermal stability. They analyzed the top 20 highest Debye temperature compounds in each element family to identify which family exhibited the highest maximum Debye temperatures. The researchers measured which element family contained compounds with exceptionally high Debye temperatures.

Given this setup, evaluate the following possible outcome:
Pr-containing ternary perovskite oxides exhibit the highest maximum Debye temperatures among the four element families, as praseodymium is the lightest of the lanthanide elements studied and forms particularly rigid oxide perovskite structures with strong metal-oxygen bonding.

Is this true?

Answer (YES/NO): NO